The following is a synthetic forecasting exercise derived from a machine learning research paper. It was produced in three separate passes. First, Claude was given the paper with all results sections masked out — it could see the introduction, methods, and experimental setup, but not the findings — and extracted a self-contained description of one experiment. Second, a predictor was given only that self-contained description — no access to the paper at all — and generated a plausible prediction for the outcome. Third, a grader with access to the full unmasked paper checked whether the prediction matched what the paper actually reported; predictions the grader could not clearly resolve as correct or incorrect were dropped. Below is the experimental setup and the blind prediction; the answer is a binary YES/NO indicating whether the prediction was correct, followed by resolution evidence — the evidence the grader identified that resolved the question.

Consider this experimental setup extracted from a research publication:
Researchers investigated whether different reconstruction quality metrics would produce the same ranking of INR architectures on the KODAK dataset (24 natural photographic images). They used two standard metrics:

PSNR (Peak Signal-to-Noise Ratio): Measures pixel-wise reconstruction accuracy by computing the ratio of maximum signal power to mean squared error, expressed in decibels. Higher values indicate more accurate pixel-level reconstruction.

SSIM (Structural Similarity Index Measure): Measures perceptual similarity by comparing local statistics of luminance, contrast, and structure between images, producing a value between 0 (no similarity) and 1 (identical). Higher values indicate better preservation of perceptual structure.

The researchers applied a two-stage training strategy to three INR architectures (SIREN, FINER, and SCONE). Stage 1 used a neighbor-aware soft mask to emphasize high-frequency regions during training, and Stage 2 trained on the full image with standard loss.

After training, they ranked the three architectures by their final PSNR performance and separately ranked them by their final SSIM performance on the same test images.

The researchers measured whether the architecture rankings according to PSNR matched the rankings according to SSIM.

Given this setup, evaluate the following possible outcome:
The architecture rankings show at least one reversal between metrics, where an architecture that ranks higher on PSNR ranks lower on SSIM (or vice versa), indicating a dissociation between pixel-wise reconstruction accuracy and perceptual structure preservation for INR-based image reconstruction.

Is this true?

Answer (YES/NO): YES